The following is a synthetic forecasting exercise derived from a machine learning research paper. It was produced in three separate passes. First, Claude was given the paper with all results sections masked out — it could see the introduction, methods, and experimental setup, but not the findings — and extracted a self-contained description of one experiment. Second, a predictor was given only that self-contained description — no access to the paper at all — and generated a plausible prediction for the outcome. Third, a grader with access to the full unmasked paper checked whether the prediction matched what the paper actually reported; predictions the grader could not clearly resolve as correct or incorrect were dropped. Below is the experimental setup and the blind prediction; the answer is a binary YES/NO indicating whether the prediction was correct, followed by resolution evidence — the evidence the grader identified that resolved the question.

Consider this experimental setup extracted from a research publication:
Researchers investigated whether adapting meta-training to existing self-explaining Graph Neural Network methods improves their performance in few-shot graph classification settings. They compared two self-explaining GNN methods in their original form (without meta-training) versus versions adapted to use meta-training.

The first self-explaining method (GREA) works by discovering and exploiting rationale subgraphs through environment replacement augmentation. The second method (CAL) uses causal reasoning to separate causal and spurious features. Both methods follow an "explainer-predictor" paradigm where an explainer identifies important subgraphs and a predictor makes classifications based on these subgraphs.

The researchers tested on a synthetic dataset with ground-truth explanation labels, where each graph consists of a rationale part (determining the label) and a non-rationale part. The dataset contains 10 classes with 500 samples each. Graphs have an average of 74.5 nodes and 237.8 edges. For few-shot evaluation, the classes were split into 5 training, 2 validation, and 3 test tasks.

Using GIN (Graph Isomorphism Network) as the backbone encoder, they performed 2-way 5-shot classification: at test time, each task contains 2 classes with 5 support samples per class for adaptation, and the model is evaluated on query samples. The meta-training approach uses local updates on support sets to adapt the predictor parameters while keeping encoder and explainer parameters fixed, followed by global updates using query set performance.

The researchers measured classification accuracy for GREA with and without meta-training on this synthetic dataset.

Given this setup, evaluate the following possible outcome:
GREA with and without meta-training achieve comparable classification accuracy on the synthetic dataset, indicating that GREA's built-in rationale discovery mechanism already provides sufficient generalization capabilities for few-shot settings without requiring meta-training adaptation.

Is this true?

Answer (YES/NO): NO